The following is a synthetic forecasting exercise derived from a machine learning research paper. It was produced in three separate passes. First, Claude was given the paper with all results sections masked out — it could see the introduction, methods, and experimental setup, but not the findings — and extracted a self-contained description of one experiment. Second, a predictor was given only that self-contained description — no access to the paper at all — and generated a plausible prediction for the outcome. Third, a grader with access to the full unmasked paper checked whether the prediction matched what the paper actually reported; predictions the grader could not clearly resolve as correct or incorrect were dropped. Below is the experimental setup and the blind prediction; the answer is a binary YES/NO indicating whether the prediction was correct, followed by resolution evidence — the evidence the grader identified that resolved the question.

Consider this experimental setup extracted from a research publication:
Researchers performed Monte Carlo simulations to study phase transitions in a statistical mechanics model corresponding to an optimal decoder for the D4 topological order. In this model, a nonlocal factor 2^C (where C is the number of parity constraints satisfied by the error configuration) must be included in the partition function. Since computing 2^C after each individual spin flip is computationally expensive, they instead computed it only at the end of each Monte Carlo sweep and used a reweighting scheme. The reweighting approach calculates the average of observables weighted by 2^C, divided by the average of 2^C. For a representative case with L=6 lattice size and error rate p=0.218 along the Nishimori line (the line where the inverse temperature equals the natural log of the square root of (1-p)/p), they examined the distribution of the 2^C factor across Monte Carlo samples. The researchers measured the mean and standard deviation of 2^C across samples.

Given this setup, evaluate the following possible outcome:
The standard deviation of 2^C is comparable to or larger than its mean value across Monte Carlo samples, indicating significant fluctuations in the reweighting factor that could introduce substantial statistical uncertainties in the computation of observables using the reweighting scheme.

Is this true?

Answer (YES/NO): NO